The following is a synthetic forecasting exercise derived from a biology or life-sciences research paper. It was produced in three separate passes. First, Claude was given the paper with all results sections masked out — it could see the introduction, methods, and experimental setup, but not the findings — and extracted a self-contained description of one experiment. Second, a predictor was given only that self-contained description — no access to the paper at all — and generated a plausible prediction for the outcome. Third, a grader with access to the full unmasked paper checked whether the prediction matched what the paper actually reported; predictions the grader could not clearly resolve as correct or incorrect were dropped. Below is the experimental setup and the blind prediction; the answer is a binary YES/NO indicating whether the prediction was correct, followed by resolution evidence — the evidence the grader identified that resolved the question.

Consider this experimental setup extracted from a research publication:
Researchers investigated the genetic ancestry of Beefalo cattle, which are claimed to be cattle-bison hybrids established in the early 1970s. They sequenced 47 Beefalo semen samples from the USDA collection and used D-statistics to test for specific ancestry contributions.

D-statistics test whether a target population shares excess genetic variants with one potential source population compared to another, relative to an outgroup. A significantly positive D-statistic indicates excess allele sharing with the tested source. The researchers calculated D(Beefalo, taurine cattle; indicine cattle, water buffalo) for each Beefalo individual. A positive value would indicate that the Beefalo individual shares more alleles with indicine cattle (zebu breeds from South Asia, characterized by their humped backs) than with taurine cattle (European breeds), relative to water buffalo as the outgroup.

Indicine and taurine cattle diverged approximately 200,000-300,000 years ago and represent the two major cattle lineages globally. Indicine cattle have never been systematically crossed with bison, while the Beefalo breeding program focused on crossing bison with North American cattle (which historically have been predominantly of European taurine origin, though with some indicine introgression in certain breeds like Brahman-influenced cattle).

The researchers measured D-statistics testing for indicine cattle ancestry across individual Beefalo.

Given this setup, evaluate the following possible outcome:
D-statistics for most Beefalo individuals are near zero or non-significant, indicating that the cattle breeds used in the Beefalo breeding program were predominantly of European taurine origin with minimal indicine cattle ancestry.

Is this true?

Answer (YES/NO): NO